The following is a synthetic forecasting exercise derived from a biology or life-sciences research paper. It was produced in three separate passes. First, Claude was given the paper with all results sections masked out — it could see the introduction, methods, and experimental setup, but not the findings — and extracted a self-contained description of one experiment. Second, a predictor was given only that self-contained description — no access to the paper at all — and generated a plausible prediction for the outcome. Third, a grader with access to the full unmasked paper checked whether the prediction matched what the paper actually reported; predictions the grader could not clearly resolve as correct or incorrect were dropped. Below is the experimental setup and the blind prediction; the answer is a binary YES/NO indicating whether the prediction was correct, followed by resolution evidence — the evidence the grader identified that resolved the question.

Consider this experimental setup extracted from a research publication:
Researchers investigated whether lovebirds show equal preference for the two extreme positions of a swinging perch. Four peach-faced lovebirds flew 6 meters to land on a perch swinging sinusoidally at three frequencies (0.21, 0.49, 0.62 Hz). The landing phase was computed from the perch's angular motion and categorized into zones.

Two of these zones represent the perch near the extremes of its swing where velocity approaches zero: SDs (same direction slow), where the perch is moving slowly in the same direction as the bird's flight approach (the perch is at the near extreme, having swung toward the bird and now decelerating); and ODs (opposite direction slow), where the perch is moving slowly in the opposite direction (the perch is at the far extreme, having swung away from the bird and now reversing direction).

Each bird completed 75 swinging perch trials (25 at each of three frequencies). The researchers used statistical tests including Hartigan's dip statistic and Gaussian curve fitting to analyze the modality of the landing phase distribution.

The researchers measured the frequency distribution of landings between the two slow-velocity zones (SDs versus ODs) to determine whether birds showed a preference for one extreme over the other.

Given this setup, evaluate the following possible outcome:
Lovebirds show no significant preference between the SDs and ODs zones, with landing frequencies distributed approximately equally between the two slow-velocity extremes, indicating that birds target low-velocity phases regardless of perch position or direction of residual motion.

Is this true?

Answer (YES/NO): NO